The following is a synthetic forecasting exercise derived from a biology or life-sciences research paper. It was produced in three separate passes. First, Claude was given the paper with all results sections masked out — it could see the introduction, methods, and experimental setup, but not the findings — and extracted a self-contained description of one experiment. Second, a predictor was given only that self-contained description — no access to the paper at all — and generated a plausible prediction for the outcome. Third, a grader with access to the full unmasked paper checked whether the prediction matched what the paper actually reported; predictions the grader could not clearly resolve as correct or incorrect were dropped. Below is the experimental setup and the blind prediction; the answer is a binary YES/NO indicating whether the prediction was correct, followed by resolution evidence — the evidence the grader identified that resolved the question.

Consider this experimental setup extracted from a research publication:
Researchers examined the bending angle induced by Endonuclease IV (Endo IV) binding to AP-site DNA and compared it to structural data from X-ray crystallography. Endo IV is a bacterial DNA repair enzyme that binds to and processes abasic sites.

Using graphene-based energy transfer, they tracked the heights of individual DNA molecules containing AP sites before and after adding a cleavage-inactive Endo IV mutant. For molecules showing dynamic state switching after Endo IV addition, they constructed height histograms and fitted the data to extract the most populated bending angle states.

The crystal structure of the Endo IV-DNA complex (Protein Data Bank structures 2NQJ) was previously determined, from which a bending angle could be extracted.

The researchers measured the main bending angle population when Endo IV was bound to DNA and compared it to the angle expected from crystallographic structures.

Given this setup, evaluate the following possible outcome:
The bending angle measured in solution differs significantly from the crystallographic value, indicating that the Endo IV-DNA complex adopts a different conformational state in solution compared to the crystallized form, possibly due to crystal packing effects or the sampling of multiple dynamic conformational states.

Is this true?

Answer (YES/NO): NO